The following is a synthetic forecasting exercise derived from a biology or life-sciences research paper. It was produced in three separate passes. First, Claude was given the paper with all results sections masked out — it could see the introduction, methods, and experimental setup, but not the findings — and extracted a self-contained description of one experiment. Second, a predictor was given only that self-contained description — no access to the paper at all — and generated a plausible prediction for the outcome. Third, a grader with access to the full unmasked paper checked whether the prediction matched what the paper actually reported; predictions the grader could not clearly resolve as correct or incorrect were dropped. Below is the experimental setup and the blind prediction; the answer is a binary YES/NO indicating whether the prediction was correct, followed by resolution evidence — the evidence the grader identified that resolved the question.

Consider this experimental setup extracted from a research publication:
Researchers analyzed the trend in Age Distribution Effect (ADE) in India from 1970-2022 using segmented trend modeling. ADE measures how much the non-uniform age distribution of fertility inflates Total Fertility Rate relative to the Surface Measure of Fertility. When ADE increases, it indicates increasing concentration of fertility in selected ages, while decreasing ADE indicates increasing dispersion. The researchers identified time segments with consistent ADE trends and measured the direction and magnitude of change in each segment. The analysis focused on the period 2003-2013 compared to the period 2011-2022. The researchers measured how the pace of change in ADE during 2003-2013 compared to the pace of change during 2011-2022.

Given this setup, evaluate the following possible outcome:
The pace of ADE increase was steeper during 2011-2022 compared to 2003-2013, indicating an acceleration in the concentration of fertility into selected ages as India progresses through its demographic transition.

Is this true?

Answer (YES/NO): NO